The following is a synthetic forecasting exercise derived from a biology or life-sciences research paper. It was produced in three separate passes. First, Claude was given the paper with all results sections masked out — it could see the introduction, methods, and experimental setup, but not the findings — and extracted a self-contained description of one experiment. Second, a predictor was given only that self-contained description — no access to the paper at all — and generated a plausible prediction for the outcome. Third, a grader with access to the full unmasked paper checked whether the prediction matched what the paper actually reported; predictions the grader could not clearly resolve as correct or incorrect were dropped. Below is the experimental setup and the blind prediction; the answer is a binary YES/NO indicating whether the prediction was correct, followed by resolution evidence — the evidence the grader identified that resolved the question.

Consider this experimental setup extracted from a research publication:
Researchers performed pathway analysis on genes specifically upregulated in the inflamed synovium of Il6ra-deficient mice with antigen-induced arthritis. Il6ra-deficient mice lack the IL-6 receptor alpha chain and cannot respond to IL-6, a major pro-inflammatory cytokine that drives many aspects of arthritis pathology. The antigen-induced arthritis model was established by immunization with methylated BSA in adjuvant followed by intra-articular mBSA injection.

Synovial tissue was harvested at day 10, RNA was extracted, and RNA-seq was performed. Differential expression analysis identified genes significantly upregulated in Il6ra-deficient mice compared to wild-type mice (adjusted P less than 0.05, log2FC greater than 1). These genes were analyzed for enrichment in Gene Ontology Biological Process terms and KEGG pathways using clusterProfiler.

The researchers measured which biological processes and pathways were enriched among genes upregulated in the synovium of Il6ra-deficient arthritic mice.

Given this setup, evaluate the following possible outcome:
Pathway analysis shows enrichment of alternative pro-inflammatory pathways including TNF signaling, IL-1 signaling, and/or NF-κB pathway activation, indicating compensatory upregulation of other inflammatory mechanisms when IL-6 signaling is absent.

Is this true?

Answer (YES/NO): NO